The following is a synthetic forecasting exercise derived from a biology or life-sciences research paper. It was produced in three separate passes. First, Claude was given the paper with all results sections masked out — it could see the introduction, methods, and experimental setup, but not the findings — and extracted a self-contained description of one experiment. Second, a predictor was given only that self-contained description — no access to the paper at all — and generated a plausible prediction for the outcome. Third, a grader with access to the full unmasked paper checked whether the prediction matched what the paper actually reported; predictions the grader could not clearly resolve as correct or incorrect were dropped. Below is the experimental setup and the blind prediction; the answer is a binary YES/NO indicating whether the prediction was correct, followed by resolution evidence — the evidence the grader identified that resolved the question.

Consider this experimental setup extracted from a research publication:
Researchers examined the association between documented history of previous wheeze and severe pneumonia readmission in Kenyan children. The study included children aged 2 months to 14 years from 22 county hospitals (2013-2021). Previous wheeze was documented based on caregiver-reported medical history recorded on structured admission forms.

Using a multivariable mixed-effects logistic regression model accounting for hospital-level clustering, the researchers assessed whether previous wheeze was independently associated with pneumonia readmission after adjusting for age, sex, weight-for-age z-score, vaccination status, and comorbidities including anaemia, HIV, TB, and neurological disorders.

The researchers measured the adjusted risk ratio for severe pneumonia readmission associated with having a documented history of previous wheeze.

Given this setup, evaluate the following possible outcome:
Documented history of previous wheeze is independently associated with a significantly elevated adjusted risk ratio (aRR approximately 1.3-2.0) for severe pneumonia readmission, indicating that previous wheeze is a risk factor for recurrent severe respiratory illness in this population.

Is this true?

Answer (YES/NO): NO